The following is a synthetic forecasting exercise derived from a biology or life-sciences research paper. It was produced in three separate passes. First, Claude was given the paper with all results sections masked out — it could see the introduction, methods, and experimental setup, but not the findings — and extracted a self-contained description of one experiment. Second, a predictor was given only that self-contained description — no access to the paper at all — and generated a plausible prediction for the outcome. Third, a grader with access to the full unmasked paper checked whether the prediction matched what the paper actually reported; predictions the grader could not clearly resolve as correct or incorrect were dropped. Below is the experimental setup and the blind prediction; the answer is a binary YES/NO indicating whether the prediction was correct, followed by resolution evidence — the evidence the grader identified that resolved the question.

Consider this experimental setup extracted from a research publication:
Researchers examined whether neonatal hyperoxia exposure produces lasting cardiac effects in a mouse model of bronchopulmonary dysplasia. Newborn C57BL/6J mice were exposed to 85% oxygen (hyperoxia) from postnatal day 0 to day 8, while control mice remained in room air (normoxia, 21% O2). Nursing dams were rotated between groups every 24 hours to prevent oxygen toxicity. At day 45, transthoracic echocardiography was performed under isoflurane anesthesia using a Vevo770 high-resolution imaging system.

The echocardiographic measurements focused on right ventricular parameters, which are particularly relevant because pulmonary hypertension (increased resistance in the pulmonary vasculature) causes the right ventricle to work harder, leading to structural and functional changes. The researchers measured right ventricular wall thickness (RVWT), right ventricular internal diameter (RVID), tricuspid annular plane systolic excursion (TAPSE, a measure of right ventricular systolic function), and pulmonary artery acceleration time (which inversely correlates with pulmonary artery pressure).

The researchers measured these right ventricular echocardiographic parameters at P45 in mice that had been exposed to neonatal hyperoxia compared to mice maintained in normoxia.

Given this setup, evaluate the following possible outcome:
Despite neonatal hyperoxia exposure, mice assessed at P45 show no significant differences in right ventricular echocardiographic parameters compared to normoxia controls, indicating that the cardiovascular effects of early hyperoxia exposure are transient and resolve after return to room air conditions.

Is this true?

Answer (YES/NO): NO